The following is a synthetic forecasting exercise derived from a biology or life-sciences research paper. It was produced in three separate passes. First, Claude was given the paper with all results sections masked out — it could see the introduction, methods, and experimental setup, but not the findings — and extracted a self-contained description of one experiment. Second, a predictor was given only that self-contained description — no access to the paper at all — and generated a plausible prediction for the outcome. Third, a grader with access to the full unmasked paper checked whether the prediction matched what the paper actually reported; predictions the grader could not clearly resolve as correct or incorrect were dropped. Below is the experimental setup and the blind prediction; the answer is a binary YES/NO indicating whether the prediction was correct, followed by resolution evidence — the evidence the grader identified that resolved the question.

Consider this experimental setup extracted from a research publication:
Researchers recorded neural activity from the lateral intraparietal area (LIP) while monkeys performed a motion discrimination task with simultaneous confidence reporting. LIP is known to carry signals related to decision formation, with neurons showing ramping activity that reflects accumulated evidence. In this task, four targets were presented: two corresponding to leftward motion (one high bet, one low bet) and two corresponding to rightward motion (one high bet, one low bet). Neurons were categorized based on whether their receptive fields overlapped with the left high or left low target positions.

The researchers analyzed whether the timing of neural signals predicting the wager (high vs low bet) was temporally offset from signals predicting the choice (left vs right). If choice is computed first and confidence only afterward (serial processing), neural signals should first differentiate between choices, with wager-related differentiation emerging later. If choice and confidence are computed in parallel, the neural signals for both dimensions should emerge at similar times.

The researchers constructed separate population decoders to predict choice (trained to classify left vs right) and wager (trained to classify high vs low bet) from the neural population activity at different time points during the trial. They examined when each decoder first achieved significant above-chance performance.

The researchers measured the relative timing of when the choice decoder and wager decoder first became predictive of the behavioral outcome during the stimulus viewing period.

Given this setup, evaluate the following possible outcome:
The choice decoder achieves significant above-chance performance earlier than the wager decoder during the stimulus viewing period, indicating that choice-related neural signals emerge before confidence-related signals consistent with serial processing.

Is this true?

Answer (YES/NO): NO